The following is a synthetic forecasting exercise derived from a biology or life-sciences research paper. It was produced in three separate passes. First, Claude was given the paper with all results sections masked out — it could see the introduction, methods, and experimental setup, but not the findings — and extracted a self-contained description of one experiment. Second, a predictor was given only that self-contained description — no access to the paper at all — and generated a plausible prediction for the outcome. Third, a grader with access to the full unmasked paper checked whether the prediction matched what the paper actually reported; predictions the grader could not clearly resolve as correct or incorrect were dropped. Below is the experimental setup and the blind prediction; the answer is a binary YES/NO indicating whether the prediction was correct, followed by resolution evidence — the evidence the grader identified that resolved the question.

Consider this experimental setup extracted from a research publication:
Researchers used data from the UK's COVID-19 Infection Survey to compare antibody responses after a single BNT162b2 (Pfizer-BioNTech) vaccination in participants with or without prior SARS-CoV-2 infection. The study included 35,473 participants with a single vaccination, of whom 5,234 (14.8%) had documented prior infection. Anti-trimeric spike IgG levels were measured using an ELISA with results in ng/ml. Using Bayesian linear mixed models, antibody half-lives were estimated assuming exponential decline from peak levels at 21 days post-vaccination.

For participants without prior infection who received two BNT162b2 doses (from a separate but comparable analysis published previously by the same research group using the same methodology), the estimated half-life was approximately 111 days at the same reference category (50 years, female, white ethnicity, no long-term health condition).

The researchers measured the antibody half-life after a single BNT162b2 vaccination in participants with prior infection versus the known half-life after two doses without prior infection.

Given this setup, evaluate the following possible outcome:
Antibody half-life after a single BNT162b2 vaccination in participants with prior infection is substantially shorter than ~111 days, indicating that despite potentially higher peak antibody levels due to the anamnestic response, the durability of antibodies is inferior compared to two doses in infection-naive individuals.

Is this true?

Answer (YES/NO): NO